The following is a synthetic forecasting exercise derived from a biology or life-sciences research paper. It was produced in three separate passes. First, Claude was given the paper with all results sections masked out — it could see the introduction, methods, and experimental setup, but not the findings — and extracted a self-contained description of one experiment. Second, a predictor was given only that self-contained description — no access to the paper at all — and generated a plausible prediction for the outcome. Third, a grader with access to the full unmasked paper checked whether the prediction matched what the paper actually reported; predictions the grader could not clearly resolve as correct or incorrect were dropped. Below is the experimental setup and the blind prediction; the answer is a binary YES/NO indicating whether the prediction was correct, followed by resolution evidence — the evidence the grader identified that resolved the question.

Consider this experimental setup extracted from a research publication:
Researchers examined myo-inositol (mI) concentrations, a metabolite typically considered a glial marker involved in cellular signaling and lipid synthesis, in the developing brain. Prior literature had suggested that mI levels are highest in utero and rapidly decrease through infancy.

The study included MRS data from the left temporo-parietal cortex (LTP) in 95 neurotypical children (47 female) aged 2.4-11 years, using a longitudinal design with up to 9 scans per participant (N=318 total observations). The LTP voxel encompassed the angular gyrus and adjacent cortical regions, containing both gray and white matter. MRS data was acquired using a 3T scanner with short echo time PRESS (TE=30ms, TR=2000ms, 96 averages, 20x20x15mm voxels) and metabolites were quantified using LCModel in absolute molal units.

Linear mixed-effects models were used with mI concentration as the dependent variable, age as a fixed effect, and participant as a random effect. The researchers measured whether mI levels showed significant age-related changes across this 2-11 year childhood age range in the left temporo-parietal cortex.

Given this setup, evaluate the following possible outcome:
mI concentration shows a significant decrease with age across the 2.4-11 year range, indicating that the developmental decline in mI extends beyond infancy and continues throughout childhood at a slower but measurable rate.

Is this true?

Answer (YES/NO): NO